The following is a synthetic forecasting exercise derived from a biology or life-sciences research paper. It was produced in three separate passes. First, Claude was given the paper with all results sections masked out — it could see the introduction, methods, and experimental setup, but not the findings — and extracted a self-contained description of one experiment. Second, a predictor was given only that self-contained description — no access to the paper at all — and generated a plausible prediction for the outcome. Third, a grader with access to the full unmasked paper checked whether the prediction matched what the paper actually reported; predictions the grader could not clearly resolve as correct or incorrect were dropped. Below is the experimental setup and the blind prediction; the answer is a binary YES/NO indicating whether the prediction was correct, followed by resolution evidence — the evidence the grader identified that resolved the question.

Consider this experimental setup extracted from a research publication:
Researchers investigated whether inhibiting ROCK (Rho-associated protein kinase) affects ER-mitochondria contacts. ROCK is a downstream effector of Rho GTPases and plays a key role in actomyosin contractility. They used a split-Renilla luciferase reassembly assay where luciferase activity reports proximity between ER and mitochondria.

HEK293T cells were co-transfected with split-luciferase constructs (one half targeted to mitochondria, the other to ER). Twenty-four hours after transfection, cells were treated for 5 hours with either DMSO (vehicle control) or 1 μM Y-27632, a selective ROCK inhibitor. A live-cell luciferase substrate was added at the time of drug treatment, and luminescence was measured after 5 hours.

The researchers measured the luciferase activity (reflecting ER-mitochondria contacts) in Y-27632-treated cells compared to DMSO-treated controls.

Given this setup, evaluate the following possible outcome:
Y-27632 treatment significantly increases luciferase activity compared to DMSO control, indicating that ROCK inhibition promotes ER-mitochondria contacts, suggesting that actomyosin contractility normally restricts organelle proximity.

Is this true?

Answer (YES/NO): NO